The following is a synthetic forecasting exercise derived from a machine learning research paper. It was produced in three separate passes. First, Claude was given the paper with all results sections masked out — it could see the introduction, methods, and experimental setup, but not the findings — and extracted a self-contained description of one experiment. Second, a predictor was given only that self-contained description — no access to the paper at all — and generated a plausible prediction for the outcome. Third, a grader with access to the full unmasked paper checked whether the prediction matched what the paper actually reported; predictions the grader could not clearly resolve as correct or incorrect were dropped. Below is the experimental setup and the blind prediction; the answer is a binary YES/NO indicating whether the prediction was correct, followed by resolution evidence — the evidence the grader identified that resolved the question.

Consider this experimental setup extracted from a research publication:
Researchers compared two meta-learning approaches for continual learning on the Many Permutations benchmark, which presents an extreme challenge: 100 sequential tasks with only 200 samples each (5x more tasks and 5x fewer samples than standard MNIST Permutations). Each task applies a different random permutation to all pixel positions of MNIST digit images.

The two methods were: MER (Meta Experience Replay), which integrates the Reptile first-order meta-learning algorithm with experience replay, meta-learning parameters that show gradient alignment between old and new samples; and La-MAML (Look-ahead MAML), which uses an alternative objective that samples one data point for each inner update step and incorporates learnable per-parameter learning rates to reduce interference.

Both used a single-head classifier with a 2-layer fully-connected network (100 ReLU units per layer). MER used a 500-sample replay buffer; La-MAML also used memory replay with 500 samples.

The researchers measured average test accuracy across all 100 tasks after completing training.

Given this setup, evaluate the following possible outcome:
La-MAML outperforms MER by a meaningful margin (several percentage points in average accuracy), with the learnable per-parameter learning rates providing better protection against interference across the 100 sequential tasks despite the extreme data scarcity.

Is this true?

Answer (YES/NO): NO